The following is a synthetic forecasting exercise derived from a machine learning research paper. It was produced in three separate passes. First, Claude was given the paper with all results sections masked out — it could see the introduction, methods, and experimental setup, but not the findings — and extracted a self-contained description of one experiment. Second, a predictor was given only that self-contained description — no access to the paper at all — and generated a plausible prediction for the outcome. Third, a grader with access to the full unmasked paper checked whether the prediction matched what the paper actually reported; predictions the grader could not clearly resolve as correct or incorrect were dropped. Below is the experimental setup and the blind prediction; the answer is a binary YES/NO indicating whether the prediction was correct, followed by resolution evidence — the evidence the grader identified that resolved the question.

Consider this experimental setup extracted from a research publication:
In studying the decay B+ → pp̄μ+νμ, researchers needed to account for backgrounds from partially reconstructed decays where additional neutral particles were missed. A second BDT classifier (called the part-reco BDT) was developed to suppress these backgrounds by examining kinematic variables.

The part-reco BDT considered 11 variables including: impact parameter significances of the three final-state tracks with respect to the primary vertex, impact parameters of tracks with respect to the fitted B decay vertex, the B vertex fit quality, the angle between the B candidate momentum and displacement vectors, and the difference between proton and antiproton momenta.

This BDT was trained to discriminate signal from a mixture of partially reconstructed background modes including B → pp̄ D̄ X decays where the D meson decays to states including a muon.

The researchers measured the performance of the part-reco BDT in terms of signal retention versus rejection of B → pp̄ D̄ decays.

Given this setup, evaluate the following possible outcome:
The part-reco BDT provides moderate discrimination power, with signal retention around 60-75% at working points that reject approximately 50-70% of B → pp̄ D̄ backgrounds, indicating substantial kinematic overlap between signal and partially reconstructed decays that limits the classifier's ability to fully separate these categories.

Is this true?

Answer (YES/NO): NO